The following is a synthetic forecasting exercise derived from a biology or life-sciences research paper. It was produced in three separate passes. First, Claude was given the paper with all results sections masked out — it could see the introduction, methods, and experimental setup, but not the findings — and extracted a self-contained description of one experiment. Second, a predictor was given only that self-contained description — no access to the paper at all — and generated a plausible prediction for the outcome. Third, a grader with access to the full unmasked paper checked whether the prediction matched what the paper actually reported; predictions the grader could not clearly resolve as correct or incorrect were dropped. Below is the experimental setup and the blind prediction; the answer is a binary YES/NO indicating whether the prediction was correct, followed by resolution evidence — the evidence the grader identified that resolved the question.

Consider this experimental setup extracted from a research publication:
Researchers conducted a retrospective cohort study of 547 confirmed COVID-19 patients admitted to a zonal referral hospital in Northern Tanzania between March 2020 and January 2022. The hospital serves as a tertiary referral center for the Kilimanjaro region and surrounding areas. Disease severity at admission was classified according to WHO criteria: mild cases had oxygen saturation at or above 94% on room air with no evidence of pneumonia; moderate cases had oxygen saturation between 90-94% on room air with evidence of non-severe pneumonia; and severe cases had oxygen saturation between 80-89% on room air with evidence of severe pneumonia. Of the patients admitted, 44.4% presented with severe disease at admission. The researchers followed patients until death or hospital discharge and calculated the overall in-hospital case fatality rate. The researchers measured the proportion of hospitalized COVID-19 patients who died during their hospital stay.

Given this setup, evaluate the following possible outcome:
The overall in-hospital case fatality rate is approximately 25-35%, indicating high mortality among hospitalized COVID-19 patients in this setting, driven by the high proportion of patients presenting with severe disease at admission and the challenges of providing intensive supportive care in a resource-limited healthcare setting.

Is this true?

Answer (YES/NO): YES